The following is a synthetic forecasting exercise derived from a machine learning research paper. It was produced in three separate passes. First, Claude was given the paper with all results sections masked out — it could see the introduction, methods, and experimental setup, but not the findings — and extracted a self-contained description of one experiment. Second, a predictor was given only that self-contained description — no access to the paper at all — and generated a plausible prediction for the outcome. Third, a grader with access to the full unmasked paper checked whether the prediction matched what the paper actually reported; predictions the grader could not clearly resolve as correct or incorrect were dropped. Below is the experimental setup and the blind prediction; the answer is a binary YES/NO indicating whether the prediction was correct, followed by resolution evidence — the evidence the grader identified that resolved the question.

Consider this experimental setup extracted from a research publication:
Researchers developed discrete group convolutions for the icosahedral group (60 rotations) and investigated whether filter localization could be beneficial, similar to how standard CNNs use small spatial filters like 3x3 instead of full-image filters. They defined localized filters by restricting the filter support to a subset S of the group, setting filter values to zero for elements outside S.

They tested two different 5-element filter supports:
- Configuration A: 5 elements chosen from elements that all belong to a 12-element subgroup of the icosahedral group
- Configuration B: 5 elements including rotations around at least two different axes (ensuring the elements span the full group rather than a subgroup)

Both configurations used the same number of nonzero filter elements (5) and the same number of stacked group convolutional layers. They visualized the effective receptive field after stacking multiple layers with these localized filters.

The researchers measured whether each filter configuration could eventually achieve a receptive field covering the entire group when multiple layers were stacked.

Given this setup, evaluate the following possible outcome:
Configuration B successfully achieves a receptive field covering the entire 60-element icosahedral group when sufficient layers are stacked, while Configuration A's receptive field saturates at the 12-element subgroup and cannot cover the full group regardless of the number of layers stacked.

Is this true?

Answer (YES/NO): YES